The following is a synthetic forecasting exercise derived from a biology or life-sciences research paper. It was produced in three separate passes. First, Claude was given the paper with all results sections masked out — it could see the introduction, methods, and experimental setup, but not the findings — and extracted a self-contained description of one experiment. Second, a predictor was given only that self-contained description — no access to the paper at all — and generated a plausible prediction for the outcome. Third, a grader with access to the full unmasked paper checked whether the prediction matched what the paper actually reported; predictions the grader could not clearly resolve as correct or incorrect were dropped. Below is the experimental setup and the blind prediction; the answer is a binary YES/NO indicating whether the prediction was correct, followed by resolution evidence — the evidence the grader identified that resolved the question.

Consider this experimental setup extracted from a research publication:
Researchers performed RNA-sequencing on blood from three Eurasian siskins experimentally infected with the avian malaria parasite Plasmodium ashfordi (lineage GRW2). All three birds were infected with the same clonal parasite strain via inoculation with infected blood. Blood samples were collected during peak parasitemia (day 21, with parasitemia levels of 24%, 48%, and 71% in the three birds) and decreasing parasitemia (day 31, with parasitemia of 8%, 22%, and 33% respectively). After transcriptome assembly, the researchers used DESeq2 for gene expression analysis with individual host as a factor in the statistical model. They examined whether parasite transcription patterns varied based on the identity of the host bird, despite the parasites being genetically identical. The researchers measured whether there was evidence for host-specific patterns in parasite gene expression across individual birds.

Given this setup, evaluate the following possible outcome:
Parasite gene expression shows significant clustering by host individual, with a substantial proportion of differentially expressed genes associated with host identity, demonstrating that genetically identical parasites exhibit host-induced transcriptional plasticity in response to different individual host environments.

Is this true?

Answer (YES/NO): NO